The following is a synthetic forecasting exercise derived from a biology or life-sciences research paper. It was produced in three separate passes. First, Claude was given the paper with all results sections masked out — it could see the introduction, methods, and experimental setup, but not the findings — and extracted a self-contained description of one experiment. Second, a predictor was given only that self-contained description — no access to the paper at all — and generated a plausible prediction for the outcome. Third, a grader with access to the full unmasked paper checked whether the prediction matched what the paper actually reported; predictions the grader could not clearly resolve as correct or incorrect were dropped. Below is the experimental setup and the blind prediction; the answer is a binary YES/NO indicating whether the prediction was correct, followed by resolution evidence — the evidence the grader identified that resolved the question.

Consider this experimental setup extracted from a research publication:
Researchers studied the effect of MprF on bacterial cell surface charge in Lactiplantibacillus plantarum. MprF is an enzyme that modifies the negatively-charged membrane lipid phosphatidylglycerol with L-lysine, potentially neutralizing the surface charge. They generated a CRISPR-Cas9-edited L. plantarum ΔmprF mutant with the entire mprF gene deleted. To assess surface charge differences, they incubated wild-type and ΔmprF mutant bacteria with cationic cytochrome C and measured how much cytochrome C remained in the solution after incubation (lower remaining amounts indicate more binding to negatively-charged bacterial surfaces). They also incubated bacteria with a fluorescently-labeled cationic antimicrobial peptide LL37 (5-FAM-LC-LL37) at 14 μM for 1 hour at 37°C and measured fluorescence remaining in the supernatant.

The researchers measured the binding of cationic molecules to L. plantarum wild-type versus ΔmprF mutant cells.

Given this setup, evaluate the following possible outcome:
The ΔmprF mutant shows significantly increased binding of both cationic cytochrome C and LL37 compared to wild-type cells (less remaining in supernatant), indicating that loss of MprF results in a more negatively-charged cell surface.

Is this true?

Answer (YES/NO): YES